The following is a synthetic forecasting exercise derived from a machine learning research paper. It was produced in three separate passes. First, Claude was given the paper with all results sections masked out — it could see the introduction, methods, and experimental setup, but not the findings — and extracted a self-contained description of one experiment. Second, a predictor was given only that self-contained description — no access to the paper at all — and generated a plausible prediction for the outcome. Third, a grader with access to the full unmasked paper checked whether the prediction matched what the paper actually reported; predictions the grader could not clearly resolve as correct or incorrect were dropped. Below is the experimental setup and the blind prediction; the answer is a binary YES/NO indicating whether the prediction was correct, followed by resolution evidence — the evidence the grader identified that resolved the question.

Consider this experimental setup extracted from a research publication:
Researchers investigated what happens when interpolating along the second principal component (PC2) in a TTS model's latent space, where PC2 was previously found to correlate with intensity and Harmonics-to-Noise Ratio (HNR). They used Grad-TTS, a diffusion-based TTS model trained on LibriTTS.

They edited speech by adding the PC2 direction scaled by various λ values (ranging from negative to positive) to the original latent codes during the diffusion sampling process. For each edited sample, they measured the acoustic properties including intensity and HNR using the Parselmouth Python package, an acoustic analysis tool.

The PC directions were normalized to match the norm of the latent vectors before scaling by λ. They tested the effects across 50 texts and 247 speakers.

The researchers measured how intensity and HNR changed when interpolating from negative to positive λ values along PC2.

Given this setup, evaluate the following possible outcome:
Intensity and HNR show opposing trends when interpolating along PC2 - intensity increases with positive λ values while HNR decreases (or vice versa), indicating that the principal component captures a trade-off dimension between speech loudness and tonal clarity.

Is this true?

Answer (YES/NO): NO